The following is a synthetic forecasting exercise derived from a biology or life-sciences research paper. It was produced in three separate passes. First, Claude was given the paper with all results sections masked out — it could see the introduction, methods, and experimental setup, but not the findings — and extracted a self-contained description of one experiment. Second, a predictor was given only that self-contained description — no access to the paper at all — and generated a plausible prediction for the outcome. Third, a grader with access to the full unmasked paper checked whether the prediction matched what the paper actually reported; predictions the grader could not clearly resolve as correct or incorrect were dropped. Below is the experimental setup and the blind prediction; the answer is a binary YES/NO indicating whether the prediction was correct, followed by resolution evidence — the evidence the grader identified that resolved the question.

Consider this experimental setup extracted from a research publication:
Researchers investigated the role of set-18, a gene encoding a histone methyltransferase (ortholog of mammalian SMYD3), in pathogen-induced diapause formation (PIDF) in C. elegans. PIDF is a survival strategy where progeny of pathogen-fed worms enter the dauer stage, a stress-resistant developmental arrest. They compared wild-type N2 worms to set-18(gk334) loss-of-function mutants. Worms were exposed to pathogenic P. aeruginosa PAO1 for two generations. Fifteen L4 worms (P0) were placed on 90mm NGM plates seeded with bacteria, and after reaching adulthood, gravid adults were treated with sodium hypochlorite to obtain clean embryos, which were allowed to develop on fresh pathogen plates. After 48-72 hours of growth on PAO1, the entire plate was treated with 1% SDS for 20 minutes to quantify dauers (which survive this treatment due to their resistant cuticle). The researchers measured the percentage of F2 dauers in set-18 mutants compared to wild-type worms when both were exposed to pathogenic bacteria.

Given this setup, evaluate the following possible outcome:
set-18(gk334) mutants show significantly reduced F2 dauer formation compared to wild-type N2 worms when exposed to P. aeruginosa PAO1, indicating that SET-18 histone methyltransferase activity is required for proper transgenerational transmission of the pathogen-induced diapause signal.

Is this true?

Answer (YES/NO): YES